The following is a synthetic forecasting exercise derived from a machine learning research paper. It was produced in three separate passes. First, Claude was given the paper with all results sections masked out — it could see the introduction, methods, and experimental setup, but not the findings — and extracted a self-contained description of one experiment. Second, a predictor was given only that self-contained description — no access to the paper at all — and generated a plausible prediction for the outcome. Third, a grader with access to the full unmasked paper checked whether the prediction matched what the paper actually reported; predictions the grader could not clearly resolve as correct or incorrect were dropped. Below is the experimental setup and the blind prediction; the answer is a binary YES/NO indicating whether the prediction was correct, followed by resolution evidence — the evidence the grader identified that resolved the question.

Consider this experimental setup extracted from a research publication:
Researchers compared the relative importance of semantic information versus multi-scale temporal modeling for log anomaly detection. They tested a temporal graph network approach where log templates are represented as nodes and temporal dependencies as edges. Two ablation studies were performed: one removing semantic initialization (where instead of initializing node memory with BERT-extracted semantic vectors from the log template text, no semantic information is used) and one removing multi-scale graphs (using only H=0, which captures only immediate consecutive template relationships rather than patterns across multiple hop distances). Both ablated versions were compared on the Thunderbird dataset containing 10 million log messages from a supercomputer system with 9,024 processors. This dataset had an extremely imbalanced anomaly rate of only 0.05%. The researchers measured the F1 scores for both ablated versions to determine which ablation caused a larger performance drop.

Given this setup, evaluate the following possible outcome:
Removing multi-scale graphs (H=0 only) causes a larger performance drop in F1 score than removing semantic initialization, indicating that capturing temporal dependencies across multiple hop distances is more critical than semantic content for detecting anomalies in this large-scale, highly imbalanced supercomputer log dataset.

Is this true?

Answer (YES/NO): YES